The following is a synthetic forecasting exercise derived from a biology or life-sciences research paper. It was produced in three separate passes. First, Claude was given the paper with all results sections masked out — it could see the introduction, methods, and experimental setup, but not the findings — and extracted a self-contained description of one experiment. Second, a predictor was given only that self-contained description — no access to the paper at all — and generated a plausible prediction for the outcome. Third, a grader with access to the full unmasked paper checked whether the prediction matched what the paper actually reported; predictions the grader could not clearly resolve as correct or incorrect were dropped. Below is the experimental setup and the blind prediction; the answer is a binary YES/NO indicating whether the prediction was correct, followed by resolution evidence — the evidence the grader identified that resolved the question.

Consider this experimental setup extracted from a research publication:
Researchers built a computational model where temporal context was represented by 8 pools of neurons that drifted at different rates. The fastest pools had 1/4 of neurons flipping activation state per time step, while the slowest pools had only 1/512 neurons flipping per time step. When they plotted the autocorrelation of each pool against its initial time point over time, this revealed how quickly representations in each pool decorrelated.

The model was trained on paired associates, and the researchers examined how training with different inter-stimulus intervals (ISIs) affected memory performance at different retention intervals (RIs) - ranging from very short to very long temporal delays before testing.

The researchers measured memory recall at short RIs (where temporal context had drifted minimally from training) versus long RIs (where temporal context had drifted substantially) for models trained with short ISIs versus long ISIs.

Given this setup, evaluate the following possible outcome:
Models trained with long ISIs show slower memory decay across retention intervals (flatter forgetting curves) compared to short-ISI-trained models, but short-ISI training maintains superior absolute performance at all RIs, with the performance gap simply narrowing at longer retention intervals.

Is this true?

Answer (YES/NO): NO